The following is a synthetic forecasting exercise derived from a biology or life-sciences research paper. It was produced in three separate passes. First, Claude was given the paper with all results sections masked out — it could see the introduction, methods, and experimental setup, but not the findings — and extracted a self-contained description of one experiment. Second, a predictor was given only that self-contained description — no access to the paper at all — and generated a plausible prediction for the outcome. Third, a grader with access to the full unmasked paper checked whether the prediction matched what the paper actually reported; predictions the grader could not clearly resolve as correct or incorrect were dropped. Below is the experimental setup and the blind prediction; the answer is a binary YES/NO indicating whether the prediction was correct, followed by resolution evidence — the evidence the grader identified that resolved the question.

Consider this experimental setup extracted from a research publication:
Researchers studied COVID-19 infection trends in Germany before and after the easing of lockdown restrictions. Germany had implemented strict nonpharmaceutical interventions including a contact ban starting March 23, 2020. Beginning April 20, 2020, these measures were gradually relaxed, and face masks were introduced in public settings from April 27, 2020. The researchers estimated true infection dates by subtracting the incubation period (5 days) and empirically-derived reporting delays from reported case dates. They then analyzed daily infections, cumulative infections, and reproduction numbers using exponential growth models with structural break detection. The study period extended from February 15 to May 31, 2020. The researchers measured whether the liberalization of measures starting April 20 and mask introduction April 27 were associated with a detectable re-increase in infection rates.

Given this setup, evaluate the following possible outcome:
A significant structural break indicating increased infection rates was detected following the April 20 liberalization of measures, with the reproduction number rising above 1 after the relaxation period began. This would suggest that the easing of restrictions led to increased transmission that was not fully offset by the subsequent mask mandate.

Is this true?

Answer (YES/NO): NO